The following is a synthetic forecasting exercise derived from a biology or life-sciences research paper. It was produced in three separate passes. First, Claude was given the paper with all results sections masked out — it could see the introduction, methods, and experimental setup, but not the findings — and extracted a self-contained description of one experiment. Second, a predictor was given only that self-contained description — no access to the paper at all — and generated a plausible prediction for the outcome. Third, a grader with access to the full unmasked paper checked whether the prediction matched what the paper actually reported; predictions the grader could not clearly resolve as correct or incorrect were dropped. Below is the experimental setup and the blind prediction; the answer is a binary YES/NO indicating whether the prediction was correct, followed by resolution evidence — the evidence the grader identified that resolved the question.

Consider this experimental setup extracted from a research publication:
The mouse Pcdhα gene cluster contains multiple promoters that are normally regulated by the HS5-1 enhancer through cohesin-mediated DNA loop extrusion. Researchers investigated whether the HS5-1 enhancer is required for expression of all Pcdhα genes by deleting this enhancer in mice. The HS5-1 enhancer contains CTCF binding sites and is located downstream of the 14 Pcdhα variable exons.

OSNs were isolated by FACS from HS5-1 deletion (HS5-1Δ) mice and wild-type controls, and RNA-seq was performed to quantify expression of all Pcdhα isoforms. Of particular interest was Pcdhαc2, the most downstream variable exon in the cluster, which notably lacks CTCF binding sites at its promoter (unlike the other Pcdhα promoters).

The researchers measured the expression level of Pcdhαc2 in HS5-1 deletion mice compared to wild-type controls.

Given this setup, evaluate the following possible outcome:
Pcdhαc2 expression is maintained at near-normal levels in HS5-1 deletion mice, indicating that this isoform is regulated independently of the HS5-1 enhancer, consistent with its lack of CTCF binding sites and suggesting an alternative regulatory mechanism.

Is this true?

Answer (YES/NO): NO